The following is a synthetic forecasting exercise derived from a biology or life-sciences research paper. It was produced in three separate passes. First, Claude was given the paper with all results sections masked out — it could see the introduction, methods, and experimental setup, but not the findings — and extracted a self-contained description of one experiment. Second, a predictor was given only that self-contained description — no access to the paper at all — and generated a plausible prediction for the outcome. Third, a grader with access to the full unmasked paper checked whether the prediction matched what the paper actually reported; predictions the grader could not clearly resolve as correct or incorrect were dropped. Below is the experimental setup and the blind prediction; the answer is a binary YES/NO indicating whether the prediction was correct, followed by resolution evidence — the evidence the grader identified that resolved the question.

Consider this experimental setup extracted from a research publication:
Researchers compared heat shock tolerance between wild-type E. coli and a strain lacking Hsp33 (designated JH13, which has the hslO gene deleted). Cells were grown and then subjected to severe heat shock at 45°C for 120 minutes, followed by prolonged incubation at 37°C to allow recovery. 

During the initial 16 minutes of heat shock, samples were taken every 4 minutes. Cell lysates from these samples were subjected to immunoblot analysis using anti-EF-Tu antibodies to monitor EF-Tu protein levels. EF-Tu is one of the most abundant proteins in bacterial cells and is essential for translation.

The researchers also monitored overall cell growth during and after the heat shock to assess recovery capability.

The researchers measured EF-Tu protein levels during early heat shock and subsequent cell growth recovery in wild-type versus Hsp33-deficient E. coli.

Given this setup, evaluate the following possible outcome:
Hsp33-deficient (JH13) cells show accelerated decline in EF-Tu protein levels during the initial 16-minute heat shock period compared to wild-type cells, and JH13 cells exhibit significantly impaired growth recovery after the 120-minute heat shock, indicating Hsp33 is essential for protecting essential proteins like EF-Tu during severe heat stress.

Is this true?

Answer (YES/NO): NO